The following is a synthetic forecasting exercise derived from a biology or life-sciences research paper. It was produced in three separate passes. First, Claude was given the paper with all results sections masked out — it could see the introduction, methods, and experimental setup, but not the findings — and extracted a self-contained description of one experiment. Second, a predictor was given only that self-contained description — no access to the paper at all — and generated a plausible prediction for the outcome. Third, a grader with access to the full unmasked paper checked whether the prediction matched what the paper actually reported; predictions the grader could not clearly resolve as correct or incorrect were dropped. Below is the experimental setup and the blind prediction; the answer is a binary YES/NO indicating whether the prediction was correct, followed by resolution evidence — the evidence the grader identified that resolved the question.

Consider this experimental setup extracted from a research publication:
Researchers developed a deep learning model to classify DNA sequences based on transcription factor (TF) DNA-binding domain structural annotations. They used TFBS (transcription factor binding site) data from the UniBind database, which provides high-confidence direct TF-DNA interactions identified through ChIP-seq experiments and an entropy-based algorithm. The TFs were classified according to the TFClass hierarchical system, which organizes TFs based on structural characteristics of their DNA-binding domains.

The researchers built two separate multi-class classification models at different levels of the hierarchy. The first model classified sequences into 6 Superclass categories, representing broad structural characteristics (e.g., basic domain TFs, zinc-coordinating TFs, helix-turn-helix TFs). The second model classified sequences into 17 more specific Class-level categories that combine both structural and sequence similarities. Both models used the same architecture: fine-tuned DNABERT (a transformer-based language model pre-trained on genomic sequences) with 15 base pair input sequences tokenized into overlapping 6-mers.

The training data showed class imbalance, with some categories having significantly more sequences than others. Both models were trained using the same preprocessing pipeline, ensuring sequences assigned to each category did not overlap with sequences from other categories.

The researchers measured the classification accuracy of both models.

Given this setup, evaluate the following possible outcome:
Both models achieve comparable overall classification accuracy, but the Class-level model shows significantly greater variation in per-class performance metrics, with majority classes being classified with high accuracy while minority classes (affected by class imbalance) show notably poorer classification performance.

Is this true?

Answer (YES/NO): NO